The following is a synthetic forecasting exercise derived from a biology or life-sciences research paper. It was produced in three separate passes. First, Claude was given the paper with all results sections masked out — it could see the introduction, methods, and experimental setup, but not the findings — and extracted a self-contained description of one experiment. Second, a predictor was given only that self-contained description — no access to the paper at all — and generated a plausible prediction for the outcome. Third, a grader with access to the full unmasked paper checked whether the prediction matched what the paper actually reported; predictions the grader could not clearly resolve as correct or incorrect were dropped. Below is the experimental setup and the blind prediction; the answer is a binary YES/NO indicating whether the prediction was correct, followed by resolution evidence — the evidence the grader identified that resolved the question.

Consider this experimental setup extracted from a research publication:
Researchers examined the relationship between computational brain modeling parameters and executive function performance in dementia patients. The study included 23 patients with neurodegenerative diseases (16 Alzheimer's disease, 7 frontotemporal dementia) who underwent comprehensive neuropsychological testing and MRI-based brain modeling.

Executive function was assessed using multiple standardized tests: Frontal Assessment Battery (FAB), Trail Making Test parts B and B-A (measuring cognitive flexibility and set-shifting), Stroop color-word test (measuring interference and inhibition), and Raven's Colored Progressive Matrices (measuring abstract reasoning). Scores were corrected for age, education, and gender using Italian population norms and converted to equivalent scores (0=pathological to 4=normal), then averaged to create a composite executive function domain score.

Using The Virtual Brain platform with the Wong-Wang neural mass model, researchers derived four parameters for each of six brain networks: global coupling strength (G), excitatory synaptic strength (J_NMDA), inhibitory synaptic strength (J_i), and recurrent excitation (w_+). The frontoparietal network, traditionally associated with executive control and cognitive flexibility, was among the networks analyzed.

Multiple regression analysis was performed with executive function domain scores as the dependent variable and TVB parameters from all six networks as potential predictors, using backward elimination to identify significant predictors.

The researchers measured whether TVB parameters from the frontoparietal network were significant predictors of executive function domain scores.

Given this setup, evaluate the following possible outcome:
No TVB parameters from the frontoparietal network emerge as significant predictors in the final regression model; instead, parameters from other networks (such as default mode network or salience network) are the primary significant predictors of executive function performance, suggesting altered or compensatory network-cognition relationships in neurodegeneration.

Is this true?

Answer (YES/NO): NO